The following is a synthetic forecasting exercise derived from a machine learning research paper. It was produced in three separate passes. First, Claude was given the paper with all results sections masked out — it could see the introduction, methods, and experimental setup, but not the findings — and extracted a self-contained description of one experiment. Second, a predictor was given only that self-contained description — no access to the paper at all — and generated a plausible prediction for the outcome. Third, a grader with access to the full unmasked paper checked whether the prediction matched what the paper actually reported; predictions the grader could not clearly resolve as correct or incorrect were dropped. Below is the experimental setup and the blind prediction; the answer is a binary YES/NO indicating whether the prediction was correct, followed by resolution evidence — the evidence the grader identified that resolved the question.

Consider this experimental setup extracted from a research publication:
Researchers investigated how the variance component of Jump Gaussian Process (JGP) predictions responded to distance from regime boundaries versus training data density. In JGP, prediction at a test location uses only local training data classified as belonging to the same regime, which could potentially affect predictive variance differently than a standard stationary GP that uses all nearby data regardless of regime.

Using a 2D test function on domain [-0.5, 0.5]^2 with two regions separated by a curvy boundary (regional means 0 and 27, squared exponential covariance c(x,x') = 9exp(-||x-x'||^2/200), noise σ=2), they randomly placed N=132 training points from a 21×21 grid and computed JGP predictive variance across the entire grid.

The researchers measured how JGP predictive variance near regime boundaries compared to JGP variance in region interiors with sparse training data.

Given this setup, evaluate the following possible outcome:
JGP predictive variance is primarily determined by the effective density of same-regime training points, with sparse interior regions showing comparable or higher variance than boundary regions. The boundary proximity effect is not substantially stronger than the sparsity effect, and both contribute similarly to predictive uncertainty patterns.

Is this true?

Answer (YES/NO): YES